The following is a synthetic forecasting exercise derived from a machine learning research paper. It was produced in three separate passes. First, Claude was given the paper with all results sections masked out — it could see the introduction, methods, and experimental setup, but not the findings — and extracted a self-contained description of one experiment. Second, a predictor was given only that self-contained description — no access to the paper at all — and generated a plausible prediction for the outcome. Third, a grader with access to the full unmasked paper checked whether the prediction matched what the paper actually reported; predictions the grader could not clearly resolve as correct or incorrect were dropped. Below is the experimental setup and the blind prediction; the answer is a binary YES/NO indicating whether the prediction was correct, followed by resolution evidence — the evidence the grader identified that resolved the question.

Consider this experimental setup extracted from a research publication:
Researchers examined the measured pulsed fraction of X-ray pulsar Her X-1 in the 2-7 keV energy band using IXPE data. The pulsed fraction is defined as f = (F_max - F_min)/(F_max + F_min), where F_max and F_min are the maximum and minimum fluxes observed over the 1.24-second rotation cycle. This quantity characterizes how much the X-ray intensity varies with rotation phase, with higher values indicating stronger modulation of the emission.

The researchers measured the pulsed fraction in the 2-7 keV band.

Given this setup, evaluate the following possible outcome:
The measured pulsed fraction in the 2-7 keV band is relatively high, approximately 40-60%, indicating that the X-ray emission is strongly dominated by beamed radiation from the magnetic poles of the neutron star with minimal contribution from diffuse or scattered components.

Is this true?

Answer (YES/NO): YES